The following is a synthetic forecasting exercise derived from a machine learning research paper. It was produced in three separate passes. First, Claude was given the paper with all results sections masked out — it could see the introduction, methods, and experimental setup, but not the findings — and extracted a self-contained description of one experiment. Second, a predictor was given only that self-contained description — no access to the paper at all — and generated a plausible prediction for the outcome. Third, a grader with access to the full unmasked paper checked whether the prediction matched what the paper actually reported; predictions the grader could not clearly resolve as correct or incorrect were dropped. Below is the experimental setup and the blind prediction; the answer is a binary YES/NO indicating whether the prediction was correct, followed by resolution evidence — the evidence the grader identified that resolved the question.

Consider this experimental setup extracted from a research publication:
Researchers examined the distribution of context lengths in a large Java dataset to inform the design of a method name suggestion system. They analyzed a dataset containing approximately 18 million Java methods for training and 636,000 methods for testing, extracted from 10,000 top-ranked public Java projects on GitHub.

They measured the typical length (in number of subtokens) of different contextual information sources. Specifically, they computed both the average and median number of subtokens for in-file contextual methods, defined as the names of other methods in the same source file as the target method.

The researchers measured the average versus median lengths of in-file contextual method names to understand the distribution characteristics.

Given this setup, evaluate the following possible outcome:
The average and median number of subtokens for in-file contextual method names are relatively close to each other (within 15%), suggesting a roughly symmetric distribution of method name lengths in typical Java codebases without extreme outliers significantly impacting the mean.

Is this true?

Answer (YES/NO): NO